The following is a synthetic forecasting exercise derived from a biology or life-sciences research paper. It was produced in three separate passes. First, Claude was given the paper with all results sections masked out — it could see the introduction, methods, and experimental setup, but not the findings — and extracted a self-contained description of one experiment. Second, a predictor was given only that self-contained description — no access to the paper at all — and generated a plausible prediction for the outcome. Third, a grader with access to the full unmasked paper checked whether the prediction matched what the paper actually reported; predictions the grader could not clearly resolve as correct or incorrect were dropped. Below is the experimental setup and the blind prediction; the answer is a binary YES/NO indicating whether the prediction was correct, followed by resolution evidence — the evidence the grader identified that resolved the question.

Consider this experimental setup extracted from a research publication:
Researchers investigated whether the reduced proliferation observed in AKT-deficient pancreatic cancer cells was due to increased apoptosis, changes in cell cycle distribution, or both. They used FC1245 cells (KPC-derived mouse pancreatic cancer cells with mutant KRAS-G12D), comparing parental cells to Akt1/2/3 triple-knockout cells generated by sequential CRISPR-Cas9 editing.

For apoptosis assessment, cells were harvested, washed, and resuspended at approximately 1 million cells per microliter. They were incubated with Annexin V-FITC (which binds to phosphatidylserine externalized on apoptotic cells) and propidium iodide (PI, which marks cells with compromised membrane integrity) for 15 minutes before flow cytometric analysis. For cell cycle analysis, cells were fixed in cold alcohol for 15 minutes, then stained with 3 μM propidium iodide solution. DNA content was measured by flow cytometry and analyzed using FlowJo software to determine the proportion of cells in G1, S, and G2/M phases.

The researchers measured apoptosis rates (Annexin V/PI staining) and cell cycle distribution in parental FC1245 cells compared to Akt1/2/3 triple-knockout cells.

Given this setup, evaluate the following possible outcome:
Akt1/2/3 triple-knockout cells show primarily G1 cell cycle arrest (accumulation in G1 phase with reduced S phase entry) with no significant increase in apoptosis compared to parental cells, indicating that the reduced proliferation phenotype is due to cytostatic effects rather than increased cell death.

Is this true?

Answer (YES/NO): NO